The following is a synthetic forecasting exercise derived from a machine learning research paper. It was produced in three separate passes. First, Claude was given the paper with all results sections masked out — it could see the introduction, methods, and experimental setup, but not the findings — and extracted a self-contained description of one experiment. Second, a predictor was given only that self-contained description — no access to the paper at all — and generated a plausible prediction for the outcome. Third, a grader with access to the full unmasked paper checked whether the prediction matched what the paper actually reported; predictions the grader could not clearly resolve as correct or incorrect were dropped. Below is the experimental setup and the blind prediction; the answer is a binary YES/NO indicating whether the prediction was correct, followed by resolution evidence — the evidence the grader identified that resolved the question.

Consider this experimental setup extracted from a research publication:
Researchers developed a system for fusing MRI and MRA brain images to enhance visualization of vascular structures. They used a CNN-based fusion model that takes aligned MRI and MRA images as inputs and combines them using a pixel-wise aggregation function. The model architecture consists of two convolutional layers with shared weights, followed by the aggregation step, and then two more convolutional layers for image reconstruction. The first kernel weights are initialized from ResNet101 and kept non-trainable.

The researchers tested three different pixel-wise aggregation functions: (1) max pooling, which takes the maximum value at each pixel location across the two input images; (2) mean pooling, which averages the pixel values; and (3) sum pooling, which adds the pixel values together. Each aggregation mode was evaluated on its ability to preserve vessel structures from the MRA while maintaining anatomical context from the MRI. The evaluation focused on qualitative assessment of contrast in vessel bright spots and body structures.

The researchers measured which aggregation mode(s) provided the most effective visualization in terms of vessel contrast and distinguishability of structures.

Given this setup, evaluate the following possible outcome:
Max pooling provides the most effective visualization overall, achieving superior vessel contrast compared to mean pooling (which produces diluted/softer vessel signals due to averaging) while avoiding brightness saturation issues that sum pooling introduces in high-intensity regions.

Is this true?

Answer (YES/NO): NO